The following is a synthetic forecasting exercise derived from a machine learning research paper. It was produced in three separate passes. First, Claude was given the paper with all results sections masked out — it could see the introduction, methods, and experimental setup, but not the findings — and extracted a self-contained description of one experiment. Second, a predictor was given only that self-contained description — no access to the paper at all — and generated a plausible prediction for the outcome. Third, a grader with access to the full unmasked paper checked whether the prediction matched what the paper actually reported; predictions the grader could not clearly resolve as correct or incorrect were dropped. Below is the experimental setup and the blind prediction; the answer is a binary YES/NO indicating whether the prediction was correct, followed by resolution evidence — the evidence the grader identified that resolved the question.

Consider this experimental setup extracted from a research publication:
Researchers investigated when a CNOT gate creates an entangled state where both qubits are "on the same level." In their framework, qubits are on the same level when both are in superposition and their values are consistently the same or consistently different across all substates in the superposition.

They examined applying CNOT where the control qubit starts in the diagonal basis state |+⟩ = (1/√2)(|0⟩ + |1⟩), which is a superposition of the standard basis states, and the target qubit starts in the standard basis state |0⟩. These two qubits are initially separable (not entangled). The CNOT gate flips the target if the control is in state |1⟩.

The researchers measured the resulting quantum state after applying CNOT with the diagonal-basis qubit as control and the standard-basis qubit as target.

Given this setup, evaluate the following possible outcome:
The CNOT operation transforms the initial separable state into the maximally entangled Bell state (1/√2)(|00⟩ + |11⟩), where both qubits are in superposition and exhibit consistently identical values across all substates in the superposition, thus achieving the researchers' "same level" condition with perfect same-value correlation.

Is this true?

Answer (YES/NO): YES